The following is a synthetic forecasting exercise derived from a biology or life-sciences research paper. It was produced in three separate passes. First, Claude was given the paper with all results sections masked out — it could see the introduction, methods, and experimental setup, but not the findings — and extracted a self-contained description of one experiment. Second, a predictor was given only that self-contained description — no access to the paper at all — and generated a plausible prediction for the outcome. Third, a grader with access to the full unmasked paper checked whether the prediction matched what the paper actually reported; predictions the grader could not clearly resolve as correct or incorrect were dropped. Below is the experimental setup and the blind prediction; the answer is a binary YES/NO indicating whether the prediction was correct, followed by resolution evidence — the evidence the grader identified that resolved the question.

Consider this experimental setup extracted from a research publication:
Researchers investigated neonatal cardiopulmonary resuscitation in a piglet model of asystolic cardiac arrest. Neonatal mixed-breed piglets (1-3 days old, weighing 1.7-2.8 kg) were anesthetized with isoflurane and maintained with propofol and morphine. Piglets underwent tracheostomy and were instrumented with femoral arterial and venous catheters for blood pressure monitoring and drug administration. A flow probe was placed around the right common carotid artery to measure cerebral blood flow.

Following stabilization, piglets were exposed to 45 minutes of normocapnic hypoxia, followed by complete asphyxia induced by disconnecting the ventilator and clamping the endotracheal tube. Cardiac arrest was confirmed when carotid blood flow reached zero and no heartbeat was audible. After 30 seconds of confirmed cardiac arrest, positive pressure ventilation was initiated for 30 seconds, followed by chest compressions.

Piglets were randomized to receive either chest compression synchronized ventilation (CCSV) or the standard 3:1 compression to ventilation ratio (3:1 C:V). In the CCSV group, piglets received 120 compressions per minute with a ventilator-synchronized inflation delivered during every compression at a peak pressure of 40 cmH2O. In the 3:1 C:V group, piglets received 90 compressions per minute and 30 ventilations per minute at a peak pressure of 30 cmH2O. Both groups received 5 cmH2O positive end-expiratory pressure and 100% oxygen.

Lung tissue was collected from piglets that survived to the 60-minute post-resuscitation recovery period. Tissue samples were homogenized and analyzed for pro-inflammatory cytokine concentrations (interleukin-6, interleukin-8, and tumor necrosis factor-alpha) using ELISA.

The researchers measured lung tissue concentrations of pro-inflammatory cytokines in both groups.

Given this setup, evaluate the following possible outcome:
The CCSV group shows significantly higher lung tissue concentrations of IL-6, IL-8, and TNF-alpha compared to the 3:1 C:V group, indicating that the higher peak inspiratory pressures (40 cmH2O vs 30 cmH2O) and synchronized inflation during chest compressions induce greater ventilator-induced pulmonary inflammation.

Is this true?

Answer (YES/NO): NO